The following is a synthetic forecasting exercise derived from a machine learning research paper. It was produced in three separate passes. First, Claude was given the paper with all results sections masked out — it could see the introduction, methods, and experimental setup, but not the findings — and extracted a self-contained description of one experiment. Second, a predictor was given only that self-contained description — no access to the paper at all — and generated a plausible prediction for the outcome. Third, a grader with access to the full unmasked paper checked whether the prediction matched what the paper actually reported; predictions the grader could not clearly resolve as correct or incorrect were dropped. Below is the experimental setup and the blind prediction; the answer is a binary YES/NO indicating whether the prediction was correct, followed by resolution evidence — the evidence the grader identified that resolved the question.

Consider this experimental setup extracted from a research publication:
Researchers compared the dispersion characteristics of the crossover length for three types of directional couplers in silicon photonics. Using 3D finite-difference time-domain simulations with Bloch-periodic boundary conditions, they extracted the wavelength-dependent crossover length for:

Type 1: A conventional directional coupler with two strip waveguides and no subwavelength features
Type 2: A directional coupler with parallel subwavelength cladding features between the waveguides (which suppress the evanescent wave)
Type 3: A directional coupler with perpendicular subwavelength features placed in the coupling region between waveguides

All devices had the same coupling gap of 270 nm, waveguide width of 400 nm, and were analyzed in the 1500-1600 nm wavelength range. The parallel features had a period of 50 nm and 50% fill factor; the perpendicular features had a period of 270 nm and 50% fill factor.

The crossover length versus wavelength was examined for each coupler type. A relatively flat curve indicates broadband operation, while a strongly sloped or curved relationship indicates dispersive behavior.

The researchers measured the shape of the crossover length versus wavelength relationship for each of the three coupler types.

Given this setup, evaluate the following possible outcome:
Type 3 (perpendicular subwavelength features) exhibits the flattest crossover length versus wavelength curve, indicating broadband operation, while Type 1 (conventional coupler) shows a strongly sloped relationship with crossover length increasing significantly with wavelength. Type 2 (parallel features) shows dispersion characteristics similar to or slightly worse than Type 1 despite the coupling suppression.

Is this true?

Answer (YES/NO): NO